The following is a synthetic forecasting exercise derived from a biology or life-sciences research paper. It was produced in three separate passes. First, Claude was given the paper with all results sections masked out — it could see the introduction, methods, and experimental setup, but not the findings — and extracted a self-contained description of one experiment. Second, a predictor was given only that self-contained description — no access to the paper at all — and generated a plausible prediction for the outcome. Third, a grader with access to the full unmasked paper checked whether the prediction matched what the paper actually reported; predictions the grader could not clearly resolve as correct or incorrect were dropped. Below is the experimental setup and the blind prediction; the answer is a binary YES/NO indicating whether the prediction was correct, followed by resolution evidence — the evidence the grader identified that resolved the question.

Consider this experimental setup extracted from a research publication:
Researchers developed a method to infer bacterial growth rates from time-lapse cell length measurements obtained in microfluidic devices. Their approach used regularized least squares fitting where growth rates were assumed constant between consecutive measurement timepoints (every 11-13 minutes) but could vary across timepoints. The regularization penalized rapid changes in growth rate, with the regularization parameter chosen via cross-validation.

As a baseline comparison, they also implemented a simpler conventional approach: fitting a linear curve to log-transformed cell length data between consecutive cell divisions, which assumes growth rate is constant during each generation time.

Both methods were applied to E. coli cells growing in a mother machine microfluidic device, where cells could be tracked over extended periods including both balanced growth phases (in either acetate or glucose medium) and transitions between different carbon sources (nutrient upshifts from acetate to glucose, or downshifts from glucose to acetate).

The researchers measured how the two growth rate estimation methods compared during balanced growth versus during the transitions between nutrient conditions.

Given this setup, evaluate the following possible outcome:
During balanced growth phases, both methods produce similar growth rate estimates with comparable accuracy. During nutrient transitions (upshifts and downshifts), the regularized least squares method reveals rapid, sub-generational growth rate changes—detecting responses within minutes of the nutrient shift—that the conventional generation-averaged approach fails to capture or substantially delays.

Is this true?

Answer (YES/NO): YES